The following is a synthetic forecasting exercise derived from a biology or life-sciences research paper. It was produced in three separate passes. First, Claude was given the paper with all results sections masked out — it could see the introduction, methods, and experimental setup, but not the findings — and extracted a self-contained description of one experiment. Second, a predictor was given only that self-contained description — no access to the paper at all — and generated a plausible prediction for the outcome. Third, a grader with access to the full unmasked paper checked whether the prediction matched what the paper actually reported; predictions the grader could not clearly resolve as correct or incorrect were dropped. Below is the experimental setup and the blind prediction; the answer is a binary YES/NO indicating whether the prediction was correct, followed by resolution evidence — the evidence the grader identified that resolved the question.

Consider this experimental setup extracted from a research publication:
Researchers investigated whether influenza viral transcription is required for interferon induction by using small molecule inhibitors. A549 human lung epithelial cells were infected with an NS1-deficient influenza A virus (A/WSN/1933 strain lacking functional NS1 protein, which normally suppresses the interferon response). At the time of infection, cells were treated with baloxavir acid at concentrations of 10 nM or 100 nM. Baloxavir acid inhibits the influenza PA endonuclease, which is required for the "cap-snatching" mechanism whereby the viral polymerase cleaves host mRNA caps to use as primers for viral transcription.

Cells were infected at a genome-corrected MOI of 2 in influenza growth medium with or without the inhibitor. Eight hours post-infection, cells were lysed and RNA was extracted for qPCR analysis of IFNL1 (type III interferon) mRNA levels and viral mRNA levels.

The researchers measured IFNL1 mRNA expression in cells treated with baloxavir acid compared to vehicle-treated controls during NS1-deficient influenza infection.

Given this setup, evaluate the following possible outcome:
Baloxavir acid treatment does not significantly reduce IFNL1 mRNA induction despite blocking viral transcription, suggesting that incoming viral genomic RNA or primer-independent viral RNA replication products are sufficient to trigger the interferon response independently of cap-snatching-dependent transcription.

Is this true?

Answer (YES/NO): NO